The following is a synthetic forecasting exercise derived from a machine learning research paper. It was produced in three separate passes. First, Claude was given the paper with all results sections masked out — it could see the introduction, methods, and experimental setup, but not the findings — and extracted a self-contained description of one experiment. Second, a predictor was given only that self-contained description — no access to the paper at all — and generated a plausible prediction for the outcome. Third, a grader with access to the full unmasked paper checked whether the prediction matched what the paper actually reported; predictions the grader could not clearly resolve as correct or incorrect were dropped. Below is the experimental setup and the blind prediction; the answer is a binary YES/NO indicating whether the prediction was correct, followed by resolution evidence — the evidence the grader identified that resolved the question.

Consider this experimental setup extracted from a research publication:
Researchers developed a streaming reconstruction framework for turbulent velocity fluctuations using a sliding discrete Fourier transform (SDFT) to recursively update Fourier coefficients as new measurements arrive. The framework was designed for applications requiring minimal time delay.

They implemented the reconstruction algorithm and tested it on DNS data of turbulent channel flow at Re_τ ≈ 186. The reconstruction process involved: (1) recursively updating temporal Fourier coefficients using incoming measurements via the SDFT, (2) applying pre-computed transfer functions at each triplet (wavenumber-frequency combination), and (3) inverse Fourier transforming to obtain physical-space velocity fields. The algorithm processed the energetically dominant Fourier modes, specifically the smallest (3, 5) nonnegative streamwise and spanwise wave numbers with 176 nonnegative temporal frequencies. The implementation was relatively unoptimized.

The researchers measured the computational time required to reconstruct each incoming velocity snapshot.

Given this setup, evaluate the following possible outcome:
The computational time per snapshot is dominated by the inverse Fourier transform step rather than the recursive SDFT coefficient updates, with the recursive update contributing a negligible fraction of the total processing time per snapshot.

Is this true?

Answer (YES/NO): NO